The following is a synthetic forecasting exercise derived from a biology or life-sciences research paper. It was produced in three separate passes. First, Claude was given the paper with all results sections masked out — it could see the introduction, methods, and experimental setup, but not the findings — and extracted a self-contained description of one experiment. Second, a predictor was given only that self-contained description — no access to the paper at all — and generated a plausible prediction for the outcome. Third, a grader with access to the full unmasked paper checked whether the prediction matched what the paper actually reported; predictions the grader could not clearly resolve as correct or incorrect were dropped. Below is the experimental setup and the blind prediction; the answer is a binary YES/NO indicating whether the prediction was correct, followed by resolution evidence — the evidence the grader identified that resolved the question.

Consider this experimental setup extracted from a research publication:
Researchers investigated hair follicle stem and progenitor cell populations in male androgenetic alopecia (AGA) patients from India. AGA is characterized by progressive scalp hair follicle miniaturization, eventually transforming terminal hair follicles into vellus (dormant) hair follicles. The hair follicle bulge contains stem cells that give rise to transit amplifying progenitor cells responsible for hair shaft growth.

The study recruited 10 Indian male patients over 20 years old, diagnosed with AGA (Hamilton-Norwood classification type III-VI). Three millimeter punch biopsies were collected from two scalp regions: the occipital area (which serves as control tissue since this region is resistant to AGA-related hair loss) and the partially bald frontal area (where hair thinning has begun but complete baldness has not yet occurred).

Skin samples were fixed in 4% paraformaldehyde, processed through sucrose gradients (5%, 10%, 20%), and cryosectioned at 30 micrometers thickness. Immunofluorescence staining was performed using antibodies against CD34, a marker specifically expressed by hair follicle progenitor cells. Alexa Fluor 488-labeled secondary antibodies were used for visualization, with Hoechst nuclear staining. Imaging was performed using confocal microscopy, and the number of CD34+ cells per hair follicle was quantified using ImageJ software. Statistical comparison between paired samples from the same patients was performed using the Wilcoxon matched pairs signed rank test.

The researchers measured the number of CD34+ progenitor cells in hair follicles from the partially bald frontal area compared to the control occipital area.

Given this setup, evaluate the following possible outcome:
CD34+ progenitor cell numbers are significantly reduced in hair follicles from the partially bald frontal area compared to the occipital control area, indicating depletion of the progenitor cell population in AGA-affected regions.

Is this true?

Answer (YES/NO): NO